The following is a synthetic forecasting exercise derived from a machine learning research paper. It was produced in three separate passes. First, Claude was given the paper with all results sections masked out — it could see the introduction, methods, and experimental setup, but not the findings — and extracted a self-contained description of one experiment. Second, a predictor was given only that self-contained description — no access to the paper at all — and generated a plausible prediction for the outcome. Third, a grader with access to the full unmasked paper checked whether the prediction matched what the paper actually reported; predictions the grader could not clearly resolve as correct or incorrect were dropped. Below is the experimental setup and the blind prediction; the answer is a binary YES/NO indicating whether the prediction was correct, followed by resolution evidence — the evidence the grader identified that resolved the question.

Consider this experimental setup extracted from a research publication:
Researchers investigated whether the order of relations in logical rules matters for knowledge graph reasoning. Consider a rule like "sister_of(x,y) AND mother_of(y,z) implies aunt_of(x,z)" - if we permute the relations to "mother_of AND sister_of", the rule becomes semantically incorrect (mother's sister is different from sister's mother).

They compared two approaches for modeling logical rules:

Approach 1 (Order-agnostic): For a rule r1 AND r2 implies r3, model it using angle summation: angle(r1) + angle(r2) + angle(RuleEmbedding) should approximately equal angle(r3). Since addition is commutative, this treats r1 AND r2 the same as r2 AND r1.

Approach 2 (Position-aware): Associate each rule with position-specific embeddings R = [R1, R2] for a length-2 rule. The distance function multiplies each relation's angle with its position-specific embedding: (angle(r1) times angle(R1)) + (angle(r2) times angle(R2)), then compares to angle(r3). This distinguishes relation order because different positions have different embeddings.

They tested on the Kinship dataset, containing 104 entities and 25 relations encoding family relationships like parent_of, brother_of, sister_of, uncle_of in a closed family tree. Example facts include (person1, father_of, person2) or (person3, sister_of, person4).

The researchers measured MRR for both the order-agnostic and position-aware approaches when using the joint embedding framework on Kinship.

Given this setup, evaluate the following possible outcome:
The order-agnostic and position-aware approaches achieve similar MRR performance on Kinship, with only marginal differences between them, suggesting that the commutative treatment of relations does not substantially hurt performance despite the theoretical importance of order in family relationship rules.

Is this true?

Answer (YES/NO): NO